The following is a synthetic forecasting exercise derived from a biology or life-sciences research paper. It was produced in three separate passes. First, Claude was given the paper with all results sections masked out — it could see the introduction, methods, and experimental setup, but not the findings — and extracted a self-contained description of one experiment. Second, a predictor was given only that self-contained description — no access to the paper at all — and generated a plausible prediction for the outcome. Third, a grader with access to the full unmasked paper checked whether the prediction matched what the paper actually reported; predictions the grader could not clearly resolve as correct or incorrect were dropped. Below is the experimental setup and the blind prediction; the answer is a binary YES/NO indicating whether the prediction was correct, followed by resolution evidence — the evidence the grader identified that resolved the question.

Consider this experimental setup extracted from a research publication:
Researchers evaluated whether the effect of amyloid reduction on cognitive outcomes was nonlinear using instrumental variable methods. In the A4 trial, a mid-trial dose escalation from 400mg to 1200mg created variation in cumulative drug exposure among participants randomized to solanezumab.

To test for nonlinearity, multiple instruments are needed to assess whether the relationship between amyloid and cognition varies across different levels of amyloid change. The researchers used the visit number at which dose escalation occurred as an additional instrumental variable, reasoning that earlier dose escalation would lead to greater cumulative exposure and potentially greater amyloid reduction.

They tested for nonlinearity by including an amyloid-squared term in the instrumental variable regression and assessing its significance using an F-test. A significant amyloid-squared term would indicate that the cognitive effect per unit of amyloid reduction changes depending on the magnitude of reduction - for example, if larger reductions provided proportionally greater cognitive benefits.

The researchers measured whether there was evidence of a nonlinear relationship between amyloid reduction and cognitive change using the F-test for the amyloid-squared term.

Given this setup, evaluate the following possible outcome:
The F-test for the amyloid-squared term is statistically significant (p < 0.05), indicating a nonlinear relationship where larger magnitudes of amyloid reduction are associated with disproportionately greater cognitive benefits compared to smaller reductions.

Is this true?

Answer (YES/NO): NO